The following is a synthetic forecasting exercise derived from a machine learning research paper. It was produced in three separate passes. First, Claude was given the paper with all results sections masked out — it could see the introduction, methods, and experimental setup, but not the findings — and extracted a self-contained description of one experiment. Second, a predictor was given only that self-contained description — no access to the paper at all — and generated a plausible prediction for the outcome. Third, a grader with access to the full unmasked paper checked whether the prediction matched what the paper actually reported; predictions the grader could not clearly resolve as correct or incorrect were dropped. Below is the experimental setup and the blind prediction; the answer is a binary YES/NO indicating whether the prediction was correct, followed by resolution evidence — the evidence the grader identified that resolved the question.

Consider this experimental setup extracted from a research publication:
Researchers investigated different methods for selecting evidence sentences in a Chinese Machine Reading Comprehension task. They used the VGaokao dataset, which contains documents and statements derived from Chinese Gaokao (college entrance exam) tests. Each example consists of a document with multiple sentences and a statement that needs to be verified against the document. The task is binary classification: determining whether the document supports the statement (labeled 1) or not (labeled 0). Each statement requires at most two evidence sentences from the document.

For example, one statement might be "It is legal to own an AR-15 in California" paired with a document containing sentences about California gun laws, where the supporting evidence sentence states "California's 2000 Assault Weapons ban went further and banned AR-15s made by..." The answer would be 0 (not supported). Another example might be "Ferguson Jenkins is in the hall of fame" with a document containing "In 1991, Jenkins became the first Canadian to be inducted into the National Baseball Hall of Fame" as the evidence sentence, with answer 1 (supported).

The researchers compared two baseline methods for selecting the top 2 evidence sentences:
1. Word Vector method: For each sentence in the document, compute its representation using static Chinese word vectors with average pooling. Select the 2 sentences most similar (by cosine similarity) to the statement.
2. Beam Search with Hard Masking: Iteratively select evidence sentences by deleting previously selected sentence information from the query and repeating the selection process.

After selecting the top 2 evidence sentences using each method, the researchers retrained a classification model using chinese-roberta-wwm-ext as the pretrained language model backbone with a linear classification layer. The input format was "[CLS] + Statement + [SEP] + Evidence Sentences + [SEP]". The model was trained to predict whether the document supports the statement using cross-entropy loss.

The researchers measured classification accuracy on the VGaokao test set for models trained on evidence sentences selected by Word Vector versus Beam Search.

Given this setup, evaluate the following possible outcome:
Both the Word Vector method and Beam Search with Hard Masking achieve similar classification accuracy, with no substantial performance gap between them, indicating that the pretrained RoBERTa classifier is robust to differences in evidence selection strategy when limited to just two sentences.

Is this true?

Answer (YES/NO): YES